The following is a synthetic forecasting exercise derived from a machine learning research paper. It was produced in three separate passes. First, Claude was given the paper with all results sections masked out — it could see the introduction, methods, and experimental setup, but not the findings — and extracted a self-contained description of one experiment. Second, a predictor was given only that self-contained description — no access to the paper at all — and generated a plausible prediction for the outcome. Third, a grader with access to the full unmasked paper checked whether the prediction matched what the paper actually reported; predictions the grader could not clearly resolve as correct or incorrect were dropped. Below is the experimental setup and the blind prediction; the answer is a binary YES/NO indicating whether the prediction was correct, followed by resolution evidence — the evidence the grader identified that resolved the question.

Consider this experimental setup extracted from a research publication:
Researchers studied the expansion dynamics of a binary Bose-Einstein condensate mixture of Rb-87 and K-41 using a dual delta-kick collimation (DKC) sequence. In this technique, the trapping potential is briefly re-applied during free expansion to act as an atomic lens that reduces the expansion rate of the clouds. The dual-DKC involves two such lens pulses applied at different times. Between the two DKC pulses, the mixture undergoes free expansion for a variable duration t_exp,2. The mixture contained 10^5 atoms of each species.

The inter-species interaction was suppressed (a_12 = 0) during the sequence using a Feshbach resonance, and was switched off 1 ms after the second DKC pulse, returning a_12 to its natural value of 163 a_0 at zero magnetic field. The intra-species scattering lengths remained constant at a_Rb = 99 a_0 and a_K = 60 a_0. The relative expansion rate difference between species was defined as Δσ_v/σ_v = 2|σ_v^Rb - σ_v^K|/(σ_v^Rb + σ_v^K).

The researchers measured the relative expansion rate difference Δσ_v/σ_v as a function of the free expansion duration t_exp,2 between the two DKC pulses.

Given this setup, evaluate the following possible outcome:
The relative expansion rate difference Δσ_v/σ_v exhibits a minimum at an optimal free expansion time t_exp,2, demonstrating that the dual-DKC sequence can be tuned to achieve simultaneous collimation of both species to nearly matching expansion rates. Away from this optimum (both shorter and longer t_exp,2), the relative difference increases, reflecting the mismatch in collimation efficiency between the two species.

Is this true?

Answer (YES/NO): YES